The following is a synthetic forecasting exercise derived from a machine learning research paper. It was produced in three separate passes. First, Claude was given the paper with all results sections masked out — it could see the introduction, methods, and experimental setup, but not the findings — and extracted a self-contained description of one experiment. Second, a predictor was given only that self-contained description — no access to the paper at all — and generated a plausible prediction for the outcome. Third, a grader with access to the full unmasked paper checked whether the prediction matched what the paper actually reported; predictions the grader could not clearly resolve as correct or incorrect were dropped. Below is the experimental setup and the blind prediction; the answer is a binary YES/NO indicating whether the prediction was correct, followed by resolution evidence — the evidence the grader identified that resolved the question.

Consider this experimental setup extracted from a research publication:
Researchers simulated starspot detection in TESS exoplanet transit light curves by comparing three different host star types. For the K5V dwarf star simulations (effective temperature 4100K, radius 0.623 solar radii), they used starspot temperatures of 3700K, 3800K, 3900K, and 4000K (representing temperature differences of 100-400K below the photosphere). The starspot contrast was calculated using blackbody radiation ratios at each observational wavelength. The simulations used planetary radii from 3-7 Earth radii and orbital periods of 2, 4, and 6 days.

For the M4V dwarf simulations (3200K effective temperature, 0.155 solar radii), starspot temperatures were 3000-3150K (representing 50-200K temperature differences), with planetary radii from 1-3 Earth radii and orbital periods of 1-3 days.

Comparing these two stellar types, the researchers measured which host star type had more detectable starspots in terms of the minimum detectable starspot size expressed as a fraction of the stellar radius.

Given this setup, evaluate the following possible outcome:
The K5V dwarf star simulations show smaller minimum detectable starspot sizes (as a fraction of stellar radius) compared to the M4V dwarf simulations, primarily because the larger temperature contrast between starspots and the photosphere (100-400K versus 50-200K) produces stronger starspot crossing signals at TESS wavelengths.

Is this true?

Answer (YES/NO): YES